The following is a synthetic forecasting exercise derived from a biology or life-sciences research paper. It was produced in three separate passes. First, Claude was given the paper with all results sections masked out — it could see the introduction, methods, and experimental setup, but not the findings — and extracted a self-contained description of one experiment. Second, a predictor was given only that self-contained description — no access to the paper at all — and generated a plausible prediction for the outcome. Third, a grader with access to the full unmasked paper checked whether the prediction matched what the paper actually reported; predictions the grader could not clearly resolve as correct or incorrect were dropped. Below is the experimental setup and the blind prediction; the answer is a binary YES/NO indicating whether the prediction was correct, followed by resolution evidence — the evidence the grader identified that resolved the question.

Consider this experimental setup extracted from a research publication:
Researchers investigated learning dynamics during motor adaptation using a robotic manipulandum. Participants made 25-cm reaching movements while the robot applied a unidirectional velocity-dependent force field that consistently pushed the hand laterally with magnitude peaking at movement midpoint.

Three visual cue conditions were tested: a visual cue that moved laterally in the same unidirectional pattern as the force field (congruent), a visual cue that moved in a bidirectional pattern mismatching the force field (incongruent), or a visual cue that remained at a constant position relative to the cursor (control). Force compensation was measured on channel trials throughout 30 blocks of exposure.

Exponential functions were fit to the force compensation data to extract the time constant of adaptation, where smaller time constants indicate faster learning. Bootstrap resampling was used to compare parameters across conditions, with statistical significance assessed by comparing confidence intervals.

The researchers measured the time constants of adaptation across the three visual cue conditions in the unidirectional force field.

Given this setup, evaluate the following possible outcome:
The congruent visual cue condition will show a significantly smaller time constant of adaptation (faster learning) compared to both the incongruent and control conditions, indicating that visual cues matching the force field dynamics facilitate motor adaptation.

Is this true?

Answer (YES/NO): NO